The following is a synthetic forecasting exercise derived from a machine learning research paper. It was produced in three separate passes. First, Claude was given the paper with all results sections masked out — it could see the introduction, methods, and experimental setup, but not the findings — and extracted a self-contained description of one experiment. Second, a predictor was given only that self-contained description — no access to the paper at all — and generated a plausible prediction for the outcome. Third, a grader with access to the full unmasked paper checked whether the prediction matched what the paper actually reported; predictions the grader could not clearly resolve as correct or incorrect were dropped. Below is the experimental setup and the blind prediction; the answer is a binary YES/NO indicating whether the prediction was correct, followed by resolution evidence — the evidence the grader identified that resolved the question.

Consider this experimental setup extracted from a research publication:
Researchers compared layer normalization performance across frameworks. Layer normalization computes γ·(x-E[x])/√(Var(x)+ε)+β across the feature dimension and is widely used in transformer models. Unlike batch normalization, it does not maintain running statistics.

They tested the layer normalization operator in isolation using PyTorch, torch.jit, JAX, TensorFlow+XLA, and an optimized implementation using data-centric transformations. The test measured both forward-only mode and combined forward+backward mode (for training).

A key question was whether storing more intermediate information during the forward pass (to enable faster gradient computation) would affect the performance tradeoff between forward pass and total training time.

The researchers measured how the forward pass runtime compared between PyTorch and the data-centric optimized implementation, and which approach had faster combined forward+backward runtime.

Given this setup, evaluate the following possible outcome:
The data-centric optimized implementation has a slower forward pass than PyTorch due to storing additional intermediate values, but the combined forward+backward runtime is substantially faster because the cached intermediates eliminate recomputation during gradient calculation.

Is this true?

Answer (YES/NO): YES